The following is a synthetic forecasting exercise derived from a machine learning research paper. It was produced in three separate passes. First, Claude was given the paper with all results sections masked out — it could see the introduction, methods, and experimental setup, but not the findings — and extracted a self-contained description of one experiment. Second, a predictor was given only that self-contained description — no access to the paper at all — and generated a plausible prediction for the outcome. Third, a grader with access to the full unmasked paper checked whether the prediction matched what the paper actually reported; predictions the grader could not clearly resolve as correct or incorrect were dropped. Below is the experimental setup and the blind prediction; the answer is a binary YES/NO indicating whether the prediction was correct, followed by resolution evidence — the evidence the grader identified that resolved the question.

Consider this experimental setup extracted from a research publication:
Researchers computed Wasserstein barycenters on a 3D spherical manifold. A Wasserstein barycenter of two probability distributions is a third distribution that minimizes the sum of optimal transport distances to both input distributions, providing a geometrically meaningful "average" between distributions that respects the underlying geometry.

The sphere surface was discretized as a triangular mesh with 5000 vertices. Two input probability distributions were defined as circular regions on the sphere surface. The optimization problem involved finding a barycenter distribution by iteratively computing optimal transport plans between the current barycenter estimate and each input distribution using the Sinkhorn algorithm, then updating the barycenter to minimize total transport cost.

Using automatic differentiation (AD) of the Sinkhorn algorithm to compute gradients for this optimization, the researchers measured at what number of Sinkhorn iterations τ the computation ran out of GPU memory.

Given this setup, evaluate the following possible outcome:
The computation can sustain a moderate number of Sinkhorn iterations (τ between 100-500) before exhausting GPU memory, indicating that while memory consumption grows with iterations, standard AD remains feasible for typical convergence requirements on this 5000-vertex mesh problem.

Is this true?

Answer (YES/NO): YES